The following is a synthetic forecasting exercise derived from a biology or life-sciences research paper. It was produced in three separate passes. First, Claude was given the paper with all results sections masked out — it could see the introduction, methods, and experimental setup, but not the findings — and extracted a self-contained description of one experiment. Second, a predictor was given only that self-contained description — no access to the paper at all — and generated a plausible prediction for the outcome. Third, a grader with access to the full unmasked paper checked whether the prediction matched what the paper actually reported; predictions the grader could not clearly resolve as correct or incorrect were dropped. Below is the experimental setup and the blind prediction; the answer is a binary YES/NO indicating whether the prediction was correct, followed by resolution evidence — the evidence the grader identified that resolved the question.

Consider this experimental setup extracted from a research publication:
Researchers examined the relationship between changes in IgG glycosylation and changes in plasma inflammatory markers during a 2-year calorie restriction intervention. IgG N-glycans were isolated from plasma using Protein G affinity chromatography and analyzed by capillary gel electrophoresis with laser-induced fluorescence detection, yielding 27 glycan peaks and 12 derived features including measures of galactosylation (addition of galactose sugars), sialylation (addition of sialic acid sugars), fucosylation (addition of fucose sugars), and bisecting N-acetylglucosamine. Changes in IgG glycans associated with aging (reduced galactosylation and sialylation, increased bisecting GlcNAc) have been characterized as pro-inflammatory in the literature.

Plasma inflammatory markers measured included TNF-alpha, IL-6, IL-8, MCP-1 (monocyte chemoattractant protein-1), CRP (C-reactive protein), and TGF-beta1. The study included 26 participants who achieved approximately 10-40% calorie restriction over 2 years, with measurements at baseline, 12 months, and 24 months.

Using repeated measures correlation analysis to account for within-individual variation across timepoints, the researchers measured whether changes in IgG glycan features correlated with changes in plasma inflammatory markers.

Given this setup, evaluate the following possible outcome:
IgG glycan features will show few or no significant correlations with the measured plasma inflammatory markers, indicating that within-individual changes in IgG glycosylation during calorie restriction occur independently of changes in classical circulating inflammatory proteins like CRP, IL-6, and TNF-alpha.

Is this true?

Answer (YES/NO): NO